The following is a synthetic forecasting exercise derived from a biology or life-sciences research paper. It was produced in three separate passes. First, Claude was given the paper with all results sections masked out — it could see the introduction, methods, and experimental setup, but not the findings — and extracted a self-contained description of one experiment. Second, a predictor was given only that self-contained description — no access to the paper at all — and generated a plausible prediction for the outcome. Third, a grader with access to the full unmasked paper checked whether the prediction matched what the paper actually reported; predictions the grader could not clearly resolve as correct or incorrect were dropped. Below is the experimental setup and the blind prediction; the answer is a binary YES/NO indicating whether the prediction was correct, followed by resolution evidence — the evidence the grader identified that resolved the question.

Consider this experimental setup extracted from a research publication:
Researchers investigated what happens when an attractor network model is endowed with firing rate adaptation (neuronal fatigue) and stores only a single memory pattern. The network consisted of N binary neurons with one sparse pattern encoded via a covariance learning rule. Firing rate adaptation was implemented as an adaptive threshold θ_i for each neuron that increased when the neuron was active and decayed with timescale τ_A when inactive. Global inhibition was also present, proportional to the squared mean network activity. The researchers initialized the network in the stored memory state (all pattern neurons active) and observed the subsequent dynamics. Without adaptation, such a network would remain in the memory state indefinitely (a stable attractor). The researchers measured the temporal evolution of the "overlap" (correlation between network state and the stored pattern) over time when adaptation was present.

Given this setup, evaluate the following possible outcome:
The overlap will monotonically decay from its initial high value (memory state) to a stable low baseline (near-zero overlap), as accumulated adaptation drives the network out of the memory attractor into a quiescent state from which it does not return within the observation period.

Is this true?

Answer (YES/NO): NO